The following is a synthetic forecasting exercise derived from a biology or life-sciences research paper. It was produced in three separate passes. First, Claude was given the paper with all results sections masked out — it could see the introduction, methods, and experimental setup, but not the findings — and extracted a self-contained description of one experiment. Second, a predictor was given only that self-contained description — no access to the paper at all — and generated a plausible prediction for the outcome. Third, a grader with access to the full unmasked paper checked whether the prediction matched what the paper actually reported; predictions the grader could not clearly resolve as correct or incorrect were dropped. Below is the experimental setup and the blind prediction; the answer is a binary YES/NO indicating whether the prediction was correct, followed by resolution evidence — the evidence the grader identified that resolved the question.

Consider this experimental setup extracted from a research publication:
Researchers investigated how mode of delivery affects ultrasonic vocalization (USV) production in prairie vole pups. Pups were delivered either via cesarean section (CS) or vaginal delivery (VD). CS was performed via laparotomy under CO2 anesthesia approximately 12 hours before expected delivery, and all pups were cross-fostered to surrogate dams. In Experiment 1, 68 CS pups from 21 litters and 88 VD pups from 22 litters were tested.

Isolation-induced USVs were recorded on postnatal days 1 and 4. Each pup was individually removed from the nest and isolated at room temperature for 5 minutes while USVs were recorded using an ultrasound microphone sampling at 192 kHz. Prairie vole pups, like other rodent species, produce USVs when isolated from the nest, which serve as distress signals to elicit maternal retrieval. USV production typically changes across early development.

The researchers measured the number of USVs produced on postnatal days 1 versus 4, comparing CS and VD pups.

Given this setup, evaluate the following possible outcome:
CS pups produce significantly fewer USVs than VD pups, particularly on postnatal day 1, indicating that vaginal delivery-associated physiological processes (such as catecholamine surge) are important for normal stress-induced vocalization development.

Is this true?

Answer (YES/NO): NO